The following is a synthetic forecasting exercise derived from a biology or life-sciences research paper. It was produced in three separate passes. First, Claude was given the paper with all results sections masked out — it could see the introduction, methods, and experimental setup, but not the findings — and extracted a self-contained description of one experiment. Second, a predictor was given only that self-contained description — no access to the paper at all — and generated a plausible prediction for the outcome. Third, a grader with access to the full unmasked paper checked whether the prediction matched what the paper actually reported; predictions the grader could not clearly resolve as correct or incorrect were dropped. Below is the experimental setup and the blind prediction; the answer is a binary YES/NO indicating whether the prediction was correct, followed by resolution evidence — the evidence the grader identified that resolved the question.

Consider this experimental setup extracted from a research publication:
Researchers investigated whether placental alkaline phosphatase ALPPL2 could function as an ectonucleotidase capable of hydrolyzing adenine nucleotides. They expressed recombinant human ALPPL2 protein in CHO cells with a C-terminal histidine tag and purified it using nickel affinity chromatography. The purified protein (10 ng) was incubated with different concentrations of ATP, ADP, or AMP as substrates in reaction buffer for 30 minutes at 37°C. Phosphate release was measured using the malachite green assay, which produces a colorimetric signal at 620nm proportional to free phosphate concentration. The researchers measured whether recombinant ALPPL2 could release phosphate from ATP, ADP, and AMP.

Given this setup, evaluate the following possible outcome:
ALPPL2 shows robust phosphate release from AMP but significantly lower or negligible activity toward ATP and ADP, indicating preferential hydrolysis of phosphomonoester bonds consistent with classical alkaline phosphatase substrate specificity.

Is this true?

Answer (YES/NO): NO